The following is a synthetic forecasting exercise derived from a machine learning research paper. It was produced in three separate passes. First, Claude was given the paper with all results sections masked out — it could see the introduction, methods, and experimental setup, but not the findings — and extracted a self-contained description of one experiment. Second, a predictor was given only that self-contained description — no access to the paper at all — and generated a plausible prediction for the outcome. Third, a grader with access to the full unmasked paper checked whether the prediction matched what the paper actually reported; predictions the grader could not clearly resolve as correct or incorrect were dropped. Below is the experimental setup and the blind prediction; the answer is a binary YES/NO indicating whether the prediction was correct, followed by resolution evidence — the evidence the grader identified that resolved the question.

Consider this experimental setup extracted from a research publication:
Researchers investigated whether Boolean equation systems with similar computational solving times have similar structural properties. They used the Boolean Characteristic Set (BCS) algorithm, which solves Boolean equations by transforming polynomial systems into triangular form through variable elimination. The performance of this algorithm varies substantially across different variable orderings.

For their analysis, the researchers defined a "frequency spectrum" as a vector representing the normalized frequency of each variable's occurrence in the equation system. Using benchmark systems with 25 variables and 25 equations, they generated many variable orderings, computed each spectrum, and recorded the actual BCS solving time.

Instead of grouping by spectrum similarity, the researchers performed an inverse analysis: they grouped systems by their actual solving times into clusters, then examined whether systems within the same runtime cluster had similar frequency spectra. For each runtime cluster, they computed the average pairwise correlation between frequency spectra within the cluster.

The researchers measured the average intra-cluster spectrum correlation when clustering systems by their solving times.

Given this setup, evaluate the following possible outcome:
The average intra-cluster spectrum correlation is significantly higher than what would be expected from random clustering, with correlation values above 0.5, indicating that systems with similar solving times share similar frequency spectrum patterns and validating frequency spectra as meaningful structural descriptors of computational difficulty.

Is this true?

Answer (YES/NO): NO